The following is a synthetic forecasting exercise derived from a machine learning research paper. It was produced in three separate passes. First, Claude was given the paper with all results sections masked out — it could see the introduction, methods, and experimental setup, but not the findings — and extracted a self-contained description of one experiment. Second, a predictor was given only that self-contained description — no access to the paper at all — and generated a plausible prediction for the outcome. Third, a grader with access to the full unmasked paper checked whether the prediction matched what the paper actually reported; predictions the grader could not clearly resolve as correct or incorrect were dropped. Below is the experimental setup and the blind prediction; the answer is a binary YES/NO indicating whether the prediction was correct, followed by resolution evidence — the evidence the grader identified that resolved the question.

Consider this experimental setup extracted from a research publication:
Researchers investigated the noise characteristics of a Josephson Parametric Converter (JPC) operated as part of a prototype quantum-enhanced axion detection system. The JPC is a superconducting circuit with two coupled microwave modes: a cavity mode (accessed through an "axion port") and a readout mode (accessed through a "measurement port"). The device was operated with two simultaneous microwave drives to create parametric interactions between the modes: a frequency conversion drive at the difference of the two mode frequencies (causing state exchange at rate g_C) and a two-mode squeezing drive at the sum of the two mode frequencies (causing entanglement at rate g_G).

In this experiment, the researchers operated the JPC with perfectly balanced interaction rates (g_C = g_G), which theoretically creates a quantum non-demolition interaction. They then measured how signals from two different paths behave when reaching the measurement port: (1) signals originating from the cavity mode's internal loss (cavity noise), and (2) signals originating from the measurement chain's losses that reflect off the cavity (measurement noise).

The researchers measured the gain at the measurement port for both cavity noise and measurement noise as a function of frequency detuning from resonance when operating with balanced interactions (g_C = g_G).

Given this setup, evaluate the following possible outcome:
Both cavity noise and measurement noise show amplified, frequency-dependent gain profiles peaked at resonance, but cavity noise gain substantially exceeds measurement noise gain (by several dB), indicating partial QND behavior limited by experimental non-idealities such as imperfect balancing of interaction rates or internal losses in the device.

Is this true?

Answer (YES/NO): NO